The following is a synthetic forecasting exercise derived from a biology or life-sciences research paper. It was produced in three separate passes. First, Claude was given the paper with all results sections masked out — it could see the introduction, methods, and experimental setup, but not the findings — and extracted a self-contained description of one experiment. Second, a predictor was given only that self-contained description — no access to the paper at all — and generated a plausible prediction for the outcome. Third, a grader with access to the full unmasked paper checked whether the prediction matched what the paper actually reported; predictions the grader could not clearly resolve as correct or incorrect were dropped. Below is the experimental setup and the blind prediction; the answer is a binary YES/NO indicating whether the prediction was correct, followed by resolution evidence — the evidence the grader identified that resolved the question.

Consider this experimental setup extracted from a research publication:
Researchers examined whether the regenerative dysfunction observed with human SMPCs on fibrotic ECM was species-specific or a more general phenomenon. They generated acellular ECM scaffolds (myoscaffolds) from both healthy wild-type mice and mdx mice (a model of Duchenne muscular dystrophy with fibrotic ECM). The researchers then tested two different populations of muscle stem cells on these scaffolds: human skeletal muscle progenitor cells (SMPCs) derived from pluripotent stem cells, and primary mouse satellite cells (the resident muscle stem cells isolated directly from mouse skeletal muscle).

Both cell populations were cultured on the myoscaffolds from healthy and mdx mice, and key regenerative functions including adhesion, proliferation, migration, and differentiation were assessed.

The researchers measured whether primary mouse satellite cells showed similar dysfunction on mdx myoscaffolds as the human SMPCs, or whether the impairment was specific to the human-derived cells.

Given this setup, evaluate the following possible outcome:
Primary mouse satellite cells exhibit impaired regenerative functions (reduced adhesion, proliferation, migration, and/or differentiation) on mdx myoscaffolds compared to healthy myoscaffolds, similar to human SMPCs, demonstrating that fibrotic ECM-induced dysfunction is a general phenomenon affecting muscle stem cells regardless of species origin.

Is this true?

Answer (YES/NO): YES